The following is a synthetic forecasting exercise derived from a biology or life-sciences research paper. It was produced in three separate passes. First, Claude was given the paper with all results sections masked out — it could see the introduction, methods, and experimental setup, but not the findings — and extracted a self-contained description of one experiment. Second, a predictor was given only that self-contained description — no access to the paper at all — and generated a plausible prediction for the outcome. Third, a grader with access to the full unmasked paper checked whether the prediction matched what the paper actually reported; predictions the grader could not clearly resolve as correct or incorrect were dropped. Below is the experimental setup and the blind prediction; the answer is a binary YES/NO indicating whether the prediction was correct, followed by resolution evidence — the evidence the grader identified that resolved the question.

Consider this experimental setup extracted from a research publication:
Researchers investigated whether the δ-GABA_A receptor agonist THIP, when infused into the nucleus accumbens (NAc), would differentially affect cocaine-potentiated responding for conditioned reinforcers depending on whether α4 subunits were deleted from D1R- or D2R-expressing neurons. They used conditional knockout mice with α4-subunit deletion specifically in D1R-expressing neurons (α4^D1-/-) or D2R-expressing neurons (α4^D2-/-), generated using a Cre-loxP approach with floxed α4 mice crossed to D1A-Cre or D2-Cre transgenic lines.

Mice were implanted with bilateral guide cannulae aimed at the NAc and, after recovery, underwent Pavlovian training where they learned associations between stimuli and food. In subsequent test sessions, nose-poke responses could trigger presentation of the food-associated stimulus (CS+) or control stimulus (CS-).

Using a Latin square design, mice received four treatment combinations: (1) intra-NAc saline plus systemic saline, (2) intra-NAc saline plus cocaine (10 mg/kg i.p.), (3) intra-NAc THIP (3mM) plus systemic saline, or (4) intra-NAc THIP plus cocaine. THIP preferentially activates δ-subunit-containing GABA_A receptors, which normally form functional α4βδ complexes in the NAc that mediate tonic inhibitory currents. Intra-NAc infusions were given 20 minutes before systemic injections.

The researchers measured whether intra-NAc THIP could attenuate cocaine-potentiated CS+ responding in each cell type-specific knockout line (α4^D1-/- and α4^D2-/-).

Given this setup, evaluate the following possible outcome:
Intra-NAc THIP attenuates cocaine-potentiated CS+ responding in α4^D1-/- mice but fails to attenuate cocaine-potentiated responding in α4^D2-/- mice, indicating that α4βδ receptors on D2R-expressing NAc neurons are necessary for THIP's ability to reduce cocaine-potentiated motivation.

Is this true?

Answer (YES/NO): YES